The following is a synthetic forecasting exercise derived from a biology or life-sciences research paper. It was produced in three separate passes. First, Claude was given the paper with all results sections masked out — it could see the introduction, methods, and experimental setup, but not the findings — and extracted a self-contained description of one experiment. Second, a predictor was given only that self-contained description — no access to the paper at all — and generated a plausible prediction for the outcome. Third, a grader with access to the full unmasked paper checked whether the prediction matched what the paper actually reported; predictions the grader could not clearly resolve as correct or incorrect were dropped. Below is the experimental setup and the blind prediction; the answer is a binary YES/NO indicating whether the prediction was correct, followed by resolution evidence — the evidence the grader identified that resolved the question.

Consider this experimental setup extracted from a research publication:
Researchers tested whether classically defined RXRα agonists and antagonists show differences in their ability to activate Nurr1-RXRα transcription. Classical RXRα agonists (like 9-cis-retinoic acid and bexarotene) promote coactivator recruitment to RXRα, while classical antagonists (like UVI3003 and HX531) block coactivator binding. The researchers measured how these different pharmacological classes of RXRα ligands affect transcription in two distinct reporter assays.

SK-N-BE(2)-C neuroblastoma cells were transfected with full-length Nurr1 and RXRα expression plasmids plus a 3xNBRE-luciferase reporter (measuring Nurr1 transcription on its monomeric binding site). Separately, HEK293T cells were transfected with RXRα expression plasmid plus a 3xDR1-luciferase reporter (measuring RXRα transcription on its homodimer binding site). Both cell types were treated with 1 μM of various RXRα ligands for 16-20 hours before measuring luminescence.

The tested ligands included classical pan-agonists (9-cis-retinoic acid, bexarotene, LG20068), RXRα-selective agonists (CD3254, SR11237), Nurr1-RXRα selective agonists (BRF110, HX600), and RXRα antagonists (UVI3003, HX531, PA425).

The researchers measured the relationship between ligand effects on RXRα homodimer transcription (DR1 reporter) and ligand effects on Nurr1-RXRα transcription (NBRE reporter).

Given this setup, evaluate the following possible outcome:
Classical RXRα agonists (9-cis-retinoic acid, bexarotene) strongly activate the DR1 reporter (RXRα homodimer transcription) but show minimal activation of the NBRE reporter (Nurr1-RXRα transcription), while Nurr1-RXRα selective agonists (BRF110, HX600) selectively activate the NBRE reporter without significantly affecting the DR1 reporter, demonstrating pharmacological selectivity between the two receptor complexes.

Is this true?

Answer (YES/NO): NO